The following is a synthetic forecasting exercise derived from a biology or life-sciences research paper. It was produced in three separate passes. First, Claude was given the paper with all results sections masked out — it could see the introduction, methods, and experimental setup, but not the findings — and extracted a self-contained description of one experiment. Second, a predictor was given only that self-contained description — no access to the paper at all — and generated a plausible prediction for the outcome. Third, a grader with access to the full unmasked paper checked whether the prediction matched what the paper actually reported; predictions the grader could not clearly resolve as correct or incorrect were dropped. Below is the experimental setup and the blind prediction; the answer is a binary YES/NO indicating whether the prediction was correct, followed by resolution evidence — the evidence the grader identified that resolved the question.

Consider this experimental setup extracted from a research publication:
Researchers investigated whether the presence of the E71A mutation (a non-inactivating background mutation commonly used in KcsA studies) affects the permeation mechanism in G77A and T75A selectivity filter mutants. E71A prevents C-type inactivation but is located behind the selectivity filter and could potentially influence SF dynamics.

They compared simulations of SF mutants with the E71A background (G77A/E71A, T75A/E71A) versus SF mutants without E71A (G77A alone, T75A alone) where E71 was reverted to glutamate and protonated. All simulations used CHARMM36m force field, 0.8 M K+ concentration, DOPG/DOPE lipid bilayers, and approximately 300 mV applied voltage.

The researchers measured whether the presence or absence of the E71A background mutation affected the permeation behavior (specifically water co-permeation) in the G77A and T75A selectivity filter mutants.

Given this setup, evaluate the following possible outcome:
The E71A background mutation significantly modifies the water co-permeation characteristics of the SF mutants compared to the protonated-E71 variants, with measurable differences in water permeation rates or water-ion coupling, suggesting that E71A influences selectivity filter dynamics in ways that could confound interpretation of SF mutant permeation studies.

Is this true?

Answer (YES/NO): NO